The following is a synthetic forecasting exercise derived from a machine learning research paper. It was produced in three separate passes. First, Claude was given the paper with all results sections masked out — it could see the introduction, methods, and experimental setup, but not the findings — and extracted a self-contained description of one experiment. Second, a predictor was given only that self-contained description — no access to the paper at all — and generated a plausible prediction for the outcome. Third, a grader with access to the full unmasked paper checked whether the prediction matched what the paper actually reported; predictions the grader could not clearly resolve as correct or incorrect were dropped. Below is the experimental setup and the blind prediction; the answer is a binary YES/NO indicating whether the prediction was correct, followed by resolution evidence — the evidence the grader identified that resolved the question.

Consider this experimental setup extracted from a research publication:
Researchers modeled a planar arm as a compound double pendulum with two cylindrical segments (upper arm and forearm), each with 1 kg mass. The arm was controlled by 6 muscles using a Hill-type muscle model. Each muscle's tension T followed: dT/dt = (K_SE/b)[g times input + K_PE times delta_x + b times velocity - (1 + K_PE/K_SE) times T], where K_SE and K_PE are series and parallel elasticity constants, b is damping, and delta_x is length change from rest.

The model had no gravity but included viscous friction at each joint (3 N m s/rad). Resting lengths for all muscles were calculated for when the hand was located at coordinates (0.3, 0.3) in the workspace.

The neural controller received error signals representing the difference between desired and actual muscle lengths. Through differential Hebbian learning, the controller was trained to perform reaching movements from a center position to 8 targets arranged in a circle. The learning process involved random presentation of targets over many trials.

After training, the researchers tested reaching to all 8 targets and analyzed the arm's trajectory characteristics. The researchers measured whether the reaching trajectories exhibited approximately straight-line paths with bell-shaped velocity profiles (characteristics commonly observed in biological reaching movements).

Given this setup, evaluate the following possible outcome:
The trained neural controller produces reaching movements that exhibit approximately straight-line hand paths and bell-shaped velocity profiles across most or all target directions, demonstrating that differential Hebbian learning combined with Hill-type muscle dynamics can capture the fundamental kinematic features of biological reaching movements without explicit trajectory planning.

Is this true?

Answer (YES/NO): NO